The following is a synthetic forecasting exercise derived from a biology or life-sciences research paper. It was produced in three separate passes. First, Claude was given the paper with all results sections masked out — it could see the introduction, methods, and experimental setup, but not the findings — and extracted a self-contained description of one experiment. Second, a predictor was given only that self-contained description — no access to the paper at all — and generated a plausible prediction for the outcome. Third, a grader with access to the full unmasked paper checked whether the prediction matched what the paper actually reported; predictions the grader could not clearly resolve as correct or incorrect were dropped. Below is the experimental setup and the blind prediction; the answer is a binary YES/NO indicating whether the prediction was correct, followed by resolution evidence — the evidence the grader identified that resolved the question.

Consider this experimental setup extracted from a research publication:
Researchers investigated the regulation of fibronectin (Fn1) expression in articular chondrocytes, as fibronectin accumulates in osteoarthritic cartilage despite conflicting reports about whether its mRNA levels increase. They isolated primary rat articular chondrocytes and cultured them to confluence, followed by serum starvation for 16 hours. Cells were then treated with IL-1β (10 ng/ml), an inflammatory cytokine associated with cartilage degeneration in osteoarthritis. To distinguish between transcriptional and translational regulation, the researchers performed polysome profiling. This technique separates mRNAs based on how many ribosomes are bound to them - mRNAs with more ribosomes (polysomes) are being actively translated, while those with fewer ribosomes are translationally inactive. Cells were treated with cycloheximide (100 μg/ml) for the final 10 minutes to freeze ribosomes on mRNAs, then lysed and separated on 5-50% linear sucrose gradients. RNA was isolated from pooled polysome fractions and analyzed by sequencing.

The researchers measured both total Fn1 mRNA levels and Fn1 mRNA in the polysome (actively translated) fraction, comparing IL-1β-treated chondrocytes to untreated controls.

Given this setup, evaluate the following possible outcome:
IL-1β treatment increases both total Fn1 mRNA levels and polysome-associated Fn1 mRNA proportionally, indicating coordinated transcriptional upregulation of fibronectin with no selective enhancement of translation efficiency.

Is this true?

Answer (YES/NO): NO